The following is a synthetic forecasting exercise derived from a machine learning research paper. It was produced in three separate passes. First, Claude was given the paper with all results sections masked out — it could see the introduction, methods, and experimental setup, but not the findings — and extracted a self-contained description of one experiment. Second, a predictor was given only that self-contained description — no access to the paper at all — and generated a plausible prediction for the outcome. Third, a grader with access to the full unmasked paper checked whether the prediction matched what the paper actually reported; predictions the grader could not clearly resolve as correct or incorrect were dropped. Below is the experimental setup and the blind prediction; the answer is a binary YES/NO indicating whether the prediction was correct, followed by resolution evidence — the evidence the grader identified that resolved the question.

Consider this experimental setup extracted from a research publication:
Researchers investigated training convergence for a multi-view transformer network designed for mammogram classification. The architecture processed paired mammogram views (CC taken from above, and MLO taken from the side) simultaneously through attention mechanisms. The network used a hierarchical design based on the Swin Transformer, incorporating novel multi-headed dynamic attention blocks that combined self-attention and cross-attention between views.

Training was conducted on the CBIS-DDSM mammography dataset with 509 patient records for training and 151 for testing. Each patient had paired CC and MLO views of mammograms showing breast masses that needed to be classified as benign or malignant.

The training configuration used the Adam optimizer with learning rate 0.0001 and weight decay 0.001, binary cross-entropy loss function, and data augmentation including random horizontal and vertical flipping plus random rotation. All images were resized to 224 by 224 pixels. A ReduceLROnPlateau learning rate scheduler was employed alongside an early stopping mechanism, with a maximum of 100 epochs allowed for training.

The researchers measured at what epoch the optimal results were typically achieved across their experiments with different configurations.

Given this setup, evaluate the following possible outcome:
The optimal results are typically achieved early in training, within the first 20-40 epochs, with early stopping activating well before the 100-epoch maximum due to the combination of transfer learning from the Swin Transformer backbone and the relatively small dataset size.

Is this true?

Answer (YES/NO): NO